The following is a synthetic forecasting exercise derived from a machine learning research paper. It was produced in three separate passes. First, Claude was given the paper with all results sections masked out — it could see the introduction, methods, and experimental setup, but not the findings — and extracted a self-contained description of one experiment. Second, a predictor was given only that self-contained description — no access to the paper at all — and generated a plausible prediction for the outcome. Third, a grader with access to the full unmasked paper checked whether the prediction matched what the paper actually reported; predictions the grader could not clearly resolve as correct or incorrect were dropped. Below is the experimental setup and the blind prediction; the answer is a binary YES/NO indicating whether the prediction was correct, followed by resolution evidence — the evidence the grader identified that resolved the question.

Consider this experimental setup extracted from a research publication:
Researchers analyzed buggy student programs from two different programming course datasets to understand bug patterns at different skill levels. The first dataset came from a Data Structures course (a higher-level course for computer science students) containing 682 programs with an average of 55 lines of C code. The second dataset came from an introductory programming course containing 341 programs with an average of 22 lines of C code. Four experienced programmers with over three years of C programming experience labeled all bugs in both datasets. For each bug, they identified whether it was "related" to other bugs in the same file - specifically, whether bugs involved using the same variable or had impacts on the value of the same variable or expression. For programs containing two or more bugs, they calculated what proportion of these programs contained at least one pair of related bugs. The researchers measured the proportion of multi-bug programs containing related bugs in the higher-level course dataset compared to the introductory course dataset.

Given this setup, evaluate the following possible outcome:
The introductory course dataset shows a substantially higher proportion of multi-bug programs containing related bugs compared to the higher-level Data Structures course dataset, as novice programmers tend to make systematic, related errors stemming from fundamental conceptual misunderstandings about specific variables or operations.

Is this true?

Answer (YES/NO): NO